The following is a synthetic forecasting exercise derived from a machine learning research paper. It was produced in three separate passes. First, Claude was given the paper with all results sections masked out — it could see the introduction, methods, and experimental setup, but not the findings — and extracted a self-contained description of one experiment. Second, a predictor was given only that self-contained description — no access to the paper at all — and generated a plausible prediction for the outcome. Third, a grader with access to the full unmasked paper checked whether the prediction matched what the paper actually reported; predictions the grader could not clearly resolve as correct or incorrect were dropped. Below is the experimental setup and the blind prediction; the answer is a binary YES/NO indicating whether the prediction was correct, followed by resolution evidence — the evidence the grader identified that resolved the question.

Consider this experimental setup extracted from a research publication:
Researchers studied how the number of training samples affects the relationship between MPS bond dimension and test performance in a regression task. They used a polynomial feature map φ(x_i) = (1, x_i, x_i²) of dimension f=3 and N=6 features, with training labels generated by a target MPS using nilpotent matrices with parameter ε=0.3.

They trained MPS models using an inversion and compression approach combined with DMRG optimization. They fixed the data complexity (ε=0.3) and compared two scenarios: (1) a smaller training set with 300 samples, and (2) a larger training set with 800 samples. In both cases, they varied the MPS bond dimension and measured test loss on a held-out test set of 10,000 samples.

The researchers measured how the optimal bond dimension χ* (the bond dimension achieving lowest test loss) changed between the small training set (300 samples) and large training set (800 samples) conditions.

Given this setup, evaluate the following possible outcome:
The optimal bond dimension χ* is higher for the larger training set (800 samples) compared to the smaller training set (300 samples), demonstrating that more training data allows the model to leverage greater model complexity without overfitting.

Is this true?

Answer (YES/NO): YES